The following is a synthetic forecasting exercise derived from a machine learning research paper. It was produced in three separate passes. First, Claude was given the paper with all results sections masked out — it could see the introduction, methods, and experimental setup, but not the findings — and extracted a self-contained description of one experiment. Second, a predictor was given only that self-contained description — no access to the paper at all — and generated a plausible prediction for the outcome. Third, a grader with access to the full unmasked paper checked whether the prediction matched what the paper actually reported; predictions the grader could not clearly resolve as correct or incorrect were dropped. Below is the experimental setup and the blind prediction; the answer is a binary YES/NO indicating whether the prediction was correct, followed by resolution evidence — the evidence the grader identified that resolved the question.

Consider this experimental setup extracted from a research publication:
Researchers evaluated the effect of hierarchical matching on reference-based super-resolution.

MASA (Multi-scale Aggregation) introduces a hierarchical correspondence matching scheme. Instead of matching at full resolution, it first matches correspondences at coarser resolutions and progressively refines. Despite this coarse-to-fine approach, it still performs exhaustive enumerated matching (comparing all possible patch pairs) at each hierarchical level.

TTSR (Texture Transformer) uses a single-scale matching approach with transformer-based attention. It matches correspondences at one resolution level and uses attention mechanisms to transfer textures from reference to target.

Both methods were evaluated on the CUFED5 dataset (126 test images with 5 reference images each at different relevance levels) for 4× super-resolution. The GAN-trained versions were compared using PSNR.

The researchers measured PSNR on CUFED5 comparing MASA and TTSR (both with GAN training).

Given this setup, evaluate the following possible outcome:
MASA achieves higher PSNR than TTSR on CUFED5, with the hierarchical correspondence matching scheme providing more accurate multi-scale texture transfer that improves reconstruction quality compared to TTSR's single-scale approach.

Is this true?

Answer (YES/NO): NO